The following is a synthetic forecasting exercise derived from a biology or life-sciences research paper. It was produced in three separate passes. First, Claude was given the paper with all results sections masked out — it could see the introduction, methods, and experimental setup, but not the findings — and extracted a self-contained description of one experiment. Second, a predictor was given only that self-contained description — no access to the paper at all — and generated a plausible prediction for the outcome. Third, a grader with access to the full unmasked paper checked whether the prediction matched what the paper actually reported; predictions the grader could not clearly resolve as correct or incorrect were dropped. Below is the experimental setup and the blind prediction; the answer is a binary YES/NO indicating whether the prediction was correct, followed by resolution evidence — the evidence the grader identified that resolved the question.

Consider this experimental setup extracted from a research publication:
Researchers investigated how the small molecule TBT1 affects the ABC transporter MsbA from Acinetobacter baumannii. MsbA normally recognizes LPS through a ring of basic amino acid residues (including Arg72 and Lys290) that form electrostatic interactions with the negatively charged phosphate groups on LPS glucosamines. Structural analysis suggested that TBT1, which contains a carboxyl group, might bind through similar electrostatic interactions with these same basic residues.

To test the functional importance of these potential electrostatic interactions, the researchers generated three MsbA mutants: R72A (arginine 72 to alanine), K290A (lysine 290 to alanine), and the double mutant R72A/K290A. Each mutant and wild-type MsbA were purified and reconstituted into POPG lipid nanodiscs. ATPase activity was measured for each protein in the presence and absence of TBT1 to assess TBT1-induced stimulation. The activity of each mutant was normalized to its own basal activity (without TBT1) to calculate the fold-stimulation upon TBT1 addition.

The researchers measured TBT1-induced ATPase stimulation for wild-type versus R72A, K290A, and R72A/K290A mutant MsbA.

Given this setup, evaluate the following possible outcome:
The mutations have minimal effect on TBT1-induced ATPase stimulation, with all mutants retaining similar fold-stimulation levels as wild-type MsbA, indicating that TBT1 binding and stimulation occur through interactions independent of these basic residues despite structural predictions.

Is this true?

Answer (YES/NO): NO